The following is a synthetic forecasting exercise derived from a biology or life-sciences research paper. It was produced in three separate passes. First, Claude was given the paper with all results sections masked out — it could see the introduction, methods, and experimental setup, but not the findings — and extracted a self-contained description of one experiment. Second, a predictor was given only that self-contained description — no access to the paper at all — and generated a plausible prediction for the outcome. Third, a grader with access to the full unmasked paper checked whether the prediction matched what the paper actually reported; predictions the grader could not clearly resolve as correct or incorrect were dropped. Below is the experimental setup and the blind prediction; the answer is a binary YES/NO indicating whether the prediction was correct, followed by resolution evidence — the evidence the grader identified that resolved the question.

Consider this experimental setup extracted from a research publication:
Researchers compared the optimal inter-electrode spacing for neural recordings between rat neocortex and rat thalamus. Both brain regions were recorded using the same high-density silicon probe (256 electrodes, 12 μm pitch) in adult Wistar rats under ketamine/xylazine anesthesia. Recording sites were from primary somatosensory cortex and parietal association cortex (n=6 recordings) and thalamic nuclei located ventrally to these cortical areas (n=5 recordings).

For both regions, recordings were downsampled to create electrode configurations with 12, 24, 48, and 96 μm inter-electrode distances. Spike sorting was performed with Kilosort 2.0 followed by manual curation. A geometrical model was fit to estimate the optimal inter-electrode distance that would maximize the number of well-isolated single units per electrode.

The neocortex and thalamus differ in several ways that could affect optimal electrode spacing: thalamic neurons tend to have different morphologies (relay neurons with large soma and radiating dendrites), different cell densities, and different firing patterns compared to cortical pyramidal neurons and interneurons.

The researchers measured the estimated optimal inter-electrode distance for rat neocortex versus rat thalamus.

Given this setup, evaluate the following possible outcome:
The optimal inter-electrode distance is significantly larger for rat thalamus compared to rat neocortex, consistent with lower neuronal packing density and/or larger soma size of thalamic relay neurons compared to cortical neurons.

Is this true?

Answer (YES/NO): NO